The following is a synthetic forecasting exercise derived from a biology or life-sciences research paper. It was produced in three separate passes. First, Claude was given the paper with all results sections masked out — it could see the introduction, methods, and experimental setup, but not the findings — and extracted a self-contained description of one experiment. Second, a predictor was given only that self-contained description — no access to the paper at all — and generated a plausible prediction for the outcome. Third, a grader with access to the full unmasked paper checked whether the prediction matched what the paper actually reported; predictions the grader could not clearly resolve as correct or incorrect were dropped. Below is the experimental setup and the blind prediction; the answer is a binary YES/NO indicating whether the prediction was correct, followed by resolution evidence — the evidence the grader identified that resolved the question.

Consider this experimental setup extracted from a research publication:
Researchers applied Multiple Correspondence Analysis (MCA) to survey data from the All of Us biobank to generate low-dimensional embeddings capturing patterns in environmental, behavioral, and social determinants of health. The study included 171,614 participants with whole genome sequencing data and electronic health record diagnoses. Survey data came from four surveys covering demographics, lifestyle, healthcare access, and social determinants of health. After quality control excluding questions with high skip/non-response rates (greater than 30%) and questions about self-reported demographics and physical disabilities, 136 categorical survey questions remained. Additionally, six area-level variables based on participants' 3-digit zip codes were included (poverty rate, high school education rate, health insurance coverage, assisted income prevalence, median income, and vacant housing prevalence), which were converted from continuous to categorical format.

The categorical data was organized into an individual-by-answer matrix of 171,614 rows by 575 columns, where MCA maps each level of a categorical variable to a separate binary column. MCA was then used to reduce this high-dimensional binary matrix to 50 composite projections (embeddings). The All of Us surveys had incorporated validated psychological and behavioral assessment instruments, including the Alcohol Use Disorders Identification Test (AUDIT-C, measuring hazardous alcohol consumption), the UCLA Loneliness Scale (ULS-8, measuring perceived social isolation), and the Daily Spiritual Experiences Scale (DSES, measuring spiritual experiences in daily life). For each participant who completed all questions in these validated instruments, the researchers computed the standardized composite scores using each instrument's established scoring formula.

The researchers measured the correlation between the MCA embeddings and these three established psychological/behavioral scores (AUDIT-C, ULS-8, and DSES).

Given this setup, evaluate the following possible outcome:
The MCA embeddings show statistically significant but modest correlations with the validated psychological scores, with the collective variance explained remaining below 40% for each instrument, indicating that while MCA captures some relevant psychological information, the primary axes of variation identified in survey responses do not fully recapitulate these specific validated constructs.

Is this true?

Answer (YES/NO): NO